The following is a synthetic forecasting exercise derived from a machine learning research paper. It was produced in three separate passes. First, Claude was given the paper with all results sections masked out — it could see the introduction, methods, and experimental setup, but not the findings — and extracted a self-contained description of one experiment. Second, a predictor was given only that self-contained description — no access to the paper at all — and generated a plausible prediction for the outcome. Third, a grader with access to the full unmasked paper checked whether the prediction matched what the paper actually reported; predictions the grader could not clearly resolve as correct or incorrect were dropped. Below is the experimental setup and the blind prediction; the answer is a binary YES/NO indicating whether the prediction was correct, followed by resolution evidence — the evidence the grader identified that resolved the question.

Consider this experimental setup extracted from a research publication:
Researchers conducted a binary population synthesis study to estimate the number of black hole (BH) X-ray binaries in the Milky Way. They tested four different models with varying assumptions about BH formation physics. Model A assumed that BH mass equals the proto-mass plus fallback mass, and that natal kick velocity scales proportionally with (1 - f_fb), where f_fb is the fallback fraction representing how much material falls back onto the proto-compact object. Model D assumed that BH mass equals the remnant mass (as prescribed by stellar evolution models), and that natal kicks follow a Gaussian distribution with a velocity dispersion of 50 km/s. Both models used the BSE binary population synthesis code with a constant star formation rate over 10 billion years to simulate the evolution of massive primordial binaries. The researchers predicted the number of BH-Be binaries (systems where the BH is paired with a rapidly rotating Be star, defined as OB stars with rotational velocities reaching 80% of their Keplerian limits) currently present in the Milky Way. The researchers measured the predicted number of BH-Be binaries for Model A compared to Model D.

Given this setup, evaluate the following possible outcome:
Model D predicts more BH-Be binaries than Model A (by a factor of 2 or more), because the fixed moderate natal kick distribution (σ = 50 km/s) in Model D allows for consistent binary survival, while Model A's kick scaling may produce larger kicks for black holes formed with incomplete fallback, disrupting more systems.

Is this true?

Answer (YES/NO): YES